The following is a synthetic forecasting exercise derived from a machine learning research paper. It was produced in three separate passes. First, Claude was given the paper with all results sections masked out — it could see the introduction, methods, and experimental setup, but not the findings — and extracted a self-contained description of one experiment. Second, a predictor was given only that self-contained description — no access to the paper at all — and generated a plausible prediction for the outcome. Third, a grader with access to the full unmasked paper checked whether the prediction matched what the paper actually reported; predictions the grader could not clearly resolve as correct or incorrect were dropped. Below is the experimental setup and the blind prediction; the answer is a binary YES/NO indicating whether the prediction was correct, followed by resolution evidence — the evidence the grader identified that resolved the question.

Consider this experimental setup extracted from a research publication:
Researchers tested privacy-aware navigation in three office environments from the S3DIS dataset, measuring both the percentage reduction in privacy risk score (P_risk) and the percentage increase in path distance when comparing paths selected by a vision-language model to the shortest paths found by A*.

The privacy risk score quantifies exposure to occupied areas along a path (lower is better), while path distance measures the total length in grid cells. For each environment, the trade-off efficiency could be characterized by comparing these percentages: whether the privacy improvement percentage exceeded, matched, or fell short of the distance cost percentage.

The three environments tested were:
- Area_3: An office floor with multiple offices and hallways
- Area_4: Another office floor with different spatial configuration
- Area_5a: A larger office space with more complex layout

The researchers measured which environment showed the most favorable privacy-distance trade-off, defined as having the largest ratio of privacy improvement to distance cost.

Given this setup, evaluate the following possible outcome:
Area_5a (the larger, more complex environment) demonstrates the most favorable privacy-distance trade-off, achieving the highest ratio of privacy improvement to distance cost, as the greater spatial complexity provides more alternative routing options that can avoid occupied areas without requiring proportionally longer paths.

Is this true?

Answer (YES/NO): NO